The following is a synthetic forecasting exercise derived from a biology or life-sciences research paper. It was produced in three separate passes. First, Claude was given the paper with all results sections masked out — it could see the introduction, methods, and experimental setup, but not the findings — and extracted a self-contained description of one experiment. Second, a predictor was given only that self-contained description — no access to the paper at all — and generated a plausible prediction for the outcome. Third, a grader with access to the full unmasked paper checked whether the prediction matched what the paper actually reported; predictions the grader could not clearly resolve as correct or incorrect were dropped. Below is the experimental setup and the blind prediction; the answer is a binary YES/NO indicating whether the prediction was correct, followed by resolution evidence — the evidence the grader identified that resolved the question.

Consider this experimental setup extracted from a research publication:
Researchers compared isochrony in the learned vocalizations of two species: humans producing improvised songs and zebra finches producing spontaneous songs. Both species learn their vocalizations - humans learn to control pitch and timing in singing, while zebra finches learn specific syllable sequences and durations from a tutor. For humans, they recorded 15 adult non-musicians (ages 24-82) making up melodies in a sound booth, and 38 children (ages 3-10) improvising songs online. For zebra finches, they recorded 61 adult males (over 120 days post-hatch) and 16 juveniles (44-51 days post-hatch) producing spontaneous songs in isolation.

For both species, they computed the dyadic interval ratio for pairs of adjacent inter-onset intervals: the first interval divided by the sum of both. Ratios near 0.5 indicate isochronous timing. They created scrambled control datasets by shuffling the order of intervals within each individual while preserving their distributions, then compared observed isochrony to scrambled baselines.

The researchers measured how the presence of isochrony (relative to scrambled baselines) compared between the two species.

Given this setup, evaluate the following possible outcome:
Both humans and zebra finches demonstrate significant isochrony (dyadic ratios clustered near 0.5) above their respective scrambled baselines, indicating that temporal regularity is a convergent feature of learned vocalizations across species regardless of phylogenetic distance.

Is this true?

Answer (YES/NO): NO